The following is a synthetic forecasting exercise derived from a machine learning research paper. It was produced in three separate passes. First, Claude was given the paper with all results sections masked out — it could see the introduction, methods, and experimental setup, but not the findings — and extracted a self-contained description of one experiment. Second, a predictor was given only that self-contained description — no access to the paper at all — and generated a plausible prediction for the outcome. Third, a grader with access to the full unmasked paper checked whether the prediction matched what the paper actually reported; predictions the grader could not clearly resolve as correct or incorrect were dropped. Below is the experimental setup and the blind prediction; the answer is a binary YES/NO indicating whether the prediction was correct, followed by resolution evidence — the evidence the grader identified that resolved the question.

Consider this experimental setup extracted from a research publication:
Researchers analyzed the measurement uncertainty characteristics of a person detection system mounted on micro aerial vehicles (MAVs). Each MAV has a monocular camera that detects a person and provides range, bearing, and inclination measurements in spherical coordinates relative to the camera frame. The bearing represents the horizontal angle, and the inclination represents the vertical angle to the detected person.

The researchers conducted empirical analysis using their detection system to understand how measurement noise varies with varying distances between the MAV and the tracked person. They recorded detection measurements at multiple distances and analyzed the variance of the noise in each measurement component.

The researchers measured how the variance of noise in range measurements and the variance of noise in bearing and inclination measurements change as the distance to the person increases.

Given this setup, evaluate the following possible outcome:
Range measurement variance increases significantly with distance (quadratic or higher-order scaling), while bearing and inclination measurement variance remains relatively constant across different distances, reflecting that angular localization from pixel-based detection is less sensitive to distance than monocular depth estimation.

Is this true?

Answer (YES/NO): YES